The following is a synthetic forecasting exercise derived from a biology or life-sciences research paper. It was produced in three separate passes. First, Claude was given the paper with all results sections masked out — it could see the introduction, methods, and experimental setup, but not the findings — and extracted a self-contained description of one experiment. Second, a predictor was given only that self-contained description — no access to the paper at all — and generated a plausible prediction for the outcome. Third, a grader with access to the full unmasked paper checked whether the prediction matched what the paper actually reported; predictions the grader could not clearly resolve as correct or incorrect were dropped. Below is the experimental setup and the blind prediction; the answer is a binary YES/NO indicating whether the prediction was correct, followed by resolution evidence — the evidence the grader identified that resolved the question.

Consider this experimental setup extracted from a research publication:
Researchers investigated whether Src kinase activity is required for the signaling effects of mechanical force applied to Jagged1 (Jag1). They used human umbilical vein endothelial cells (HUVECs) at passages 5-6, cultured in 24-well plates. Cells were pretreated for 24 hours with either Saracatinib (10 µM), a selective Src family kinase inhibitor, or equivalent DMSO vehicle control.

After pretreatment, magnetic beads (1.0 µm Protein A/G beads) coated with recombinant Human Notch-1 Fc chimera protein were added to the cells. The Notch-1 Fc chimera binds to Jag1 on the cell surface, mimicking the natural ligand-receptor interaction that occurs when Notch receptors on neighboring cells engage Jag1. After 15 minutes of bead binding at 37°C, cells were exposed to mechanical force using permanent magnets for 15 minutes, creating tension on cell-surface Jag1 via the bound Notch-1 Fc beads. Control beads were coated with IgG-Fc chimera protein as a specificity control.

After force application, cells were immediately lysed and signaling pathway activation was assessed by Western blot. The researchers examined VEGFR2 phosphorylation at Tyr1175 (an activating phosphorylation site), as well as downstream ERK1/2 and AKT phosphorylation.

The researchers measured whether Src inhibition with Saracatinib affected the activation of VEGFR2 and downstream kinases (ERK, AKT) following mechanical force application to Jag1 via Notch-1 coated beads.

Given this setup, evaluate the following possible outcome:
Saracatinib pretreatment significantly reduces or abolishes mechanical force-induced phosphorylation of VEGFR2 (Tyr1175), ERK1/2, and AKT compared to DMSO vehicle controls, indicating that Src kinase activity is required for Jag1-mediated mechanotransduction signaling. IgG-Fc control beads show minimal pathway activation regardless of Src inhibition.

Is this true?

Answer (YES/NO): NO